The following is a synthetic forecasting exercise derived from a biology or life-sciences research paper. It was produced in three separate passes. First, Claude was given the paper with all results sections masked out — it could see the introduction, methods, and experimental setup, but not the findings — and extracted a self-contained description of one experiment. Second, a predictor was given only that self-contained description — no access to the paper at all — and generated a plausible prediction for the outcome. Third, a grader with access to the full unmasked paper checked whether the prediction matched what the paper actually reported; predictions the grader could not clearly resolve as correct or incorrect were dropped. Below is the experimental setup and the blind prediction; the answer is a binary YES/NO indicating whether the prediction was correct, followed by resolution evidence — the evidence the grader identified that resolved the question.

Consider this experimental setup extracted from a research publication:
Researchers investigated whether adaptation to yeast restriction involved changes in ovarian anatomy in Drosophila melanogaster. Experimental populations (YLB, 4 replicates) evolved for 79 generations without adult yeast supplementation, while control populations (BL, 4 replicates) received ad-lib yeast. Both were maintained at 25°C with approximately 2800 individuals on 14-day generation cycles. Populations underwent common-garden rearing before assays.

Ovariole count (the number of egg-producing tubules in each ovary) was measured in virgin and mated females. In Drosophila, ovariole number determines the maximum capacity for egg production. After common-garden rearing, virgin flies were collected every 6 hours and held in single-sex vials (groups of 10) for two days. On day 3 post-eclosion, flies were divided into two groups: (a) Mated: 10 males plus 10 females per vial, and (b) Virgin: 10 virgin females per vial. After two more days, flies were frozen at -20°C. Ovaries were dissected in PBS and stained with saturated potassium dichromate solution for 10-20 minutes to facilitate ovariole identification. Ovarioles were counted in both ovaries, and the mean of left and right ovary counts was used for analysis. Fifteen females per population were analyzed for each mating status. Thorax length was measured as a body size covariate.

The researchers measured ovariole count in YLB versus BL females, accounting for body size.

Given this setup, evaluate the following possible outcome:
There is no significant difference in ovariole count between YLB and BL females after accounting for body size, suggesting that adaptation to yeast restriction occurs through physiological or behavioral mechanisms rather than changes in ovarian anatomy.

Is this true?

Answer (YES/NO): NO